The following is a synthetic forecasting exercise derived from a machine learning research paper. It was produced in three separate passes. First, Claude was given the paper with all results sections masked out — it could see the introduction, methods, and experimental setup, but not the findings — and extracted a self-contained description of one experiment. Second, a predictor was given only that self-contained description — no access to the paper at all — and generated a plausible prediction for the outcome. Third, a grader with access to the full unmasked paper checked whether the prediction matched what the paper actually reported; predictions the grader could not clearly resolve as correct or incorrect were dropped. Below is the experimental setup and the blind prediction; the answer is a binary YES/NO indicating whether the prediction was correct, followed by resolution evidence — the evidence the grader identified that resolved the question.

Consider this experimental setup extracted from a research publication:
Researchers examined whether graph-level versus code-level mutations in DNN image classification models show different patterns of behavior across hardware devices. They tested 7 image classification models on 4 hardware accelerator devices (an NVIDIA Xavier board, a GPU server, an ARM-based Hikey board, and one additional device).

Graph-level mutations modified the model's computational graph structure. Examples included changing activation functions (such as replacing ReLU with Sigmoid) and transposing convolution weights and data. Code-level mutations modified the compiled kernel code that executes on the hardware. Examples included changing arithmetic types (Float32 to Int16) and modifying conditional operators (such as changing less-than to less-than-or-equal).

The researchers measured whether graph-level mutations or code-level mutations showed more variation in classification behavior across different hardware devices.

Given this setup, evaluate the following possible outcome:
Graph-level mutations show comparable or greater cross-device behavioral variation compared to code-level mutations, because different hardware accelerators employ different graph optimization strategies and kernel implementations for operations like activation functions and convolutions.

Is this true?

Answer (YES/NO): NO